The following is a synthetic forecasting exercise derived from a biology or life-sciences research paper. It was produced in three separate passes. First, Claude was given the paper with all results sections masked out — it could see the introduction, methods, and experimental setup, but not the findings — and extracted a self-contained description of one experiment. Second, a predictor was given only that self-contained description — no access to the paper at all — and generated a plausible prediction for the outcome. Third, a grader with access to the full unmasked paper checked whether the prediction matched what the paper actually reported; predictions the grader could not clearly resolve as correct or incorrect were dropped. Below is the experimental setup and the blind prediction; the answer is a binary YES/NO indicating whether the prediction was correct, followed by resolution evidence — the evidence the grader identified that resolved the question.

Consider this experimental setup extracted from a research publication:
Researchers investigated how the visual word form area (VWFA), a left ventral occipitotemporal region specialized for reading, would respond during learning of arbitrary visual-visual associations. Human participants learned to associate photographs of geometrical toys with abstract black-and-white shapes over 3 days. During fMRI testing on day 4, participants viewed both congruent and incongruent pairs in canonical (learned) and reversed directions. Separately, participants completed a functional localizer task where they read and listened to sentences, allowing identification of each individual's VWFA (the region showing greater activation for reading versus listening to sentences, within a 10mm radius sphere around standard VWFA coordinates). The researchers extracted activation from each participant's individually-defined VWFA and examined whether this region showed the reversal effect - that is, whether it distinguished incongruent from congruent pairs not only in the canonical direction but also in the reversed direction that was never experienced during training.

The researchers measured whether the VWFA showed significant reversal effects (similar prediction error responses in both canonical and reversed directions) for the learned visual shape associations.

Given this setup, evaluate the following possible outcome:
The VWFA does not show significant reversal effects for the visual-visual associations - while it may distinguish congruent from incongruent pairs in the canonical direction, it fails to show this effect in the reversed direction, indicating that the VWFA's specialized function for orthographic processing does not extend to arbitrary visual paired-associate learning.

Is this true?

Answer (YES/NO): NO